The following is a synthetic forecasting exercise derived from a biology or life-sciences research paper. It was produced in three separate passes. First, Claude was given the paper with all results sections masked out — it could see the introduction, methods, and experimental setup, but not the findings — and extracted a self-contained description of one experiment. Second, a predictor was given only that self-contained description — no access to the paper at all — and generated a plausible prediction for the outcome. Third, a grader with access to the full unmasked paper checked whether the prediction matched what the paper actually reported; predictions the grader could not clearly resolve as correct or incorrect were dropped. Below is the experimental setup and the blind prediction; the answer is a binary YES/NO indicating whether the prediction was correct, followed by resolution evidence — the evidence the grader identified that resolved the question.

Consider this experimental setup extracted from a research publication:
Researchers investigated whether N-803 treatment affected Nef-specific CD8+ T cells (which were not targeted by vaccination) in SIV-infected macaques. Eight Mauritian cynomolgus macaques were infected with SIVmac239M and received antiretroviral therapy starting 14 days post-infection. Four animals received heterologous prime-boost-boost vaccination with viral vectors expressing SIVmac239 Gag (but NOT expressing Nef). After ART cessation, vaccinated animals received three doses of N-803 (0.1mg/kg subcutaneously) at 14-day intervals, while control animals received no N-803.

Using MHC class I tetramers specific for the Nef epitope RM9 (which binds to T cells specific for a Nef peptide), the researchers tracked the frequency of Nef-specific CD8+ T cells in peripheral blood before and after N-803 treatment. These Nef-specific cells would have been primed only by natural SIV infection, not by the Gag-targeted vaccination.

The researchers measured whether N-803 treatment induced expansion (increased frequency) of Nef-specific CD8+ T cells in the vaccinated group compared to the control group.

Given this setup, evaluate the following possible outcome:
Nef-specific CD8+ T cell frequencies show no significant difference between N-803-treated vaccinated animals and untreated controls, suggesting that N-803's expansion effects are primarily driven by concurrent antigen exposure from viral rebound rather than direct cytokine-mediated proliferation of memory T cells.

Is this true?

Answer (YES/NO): NO